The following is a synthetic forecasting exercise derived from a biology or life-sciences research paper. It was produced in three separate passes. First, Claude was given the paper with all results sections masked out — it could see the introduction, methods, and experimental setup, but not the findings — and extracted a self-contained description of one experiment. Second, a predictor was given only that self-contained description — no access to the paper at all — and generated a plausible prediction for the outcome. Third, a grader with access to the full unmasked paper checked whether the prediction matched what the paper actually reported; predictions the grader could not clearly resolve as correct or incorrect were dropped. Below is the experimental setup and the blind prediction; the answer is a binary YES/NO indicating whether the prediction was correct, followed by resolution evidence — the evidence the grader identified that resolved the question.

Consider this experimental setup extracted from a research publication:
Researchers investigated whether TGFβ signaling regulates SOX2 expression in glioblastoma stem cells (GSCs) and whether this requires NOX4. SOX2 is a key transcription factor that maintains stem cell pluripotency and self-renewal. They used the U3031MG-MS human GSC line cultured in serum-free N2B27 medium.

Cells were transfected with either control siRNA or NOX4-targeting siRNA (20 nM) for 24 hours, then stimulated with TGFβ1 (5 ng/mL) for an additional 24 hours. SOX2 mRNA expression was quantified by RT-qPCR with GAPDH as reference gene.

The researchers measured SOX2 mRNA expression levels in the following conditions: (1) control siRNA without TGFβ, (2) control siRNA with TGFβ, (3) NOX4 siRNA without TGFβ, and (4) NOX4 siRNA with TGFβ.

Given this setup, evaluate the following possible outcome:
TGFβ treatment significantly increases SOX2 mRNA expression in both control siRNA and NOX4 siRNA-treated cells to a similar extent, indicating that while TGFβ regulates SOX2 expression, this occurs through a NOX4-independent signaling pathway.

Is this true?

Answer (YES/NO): NO